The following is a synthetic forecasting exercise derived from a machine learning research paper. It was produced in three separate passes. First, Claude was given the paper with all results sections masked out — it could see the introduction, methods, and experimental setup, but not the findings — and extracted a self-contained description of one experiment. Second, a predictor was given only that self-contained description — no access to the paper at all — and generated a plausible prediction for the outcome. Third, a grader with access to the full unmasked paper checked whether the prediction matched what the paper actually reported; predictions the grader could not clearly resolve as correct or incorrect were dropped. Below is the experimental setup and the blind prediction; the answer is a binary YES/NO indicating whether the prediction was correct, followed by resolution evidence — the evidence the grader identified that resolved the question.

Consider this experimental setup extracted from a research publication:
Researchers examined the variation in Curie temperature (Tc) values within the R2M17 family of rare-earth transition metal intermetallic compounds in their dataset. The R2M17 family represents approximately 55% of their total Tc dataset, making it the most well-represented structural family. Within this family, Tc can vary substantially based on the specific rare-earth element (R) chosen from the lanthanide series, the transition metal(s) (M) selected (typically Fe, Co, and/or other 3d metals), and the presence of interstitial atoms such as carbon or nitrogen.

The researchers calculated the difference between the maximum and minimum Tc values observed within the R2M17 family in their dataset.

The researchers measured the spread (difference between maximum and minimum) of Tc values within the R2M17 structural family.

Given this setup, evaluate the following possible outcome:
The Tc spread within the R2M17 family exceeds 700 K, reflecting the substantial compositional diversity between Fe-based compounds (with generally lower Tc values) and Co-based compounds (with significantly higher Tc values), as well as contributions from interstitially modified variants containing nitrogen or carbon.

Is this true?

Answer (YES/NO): YES